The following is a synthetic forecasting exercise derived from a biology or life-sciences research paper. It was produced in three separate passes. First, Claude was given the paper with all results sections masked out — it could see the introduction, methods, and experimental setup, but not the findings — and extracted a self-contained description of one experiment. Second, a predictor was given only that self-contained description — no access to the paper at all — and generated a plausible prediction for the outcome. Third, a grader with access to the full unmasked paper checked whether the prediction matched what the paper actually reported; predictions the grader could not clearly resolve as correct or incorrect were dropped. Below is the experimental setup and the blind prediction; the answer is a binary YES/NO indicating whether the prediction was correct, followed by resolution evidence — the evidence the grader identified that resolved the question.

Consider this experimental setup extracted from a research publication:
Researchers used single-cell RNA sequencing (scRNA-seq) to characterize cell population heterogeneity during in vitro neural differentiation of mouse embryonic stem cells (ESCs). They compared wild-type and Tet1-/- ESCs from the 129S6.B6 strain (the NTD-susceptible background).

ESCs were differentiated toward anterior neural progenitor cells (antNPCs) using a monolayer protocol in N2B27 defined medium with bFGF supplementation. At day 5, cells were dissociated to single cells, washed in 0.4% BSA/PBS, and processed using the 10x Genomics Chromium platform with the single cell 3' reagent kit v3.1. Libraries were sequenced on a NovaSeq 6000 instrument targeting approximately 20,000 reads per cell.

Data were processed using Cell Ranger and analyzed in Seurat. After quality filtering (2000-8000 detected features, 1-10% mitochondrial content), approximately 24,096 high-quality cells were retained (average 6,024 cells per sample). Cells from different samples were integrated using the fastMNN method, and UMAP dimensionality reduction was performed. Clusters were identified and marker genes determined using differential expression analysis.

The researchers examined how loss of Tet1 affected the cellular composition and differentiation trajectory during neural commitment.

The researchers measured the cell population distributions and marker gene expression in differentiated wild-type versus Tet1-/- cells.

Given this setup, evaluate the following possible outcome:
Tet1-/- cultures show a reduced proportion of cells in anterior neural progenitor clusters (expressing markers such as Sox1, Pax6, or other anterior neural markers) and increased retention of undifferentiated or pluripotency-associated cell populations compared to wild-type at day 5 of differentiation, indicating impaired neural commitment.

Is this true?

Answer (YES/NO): NO